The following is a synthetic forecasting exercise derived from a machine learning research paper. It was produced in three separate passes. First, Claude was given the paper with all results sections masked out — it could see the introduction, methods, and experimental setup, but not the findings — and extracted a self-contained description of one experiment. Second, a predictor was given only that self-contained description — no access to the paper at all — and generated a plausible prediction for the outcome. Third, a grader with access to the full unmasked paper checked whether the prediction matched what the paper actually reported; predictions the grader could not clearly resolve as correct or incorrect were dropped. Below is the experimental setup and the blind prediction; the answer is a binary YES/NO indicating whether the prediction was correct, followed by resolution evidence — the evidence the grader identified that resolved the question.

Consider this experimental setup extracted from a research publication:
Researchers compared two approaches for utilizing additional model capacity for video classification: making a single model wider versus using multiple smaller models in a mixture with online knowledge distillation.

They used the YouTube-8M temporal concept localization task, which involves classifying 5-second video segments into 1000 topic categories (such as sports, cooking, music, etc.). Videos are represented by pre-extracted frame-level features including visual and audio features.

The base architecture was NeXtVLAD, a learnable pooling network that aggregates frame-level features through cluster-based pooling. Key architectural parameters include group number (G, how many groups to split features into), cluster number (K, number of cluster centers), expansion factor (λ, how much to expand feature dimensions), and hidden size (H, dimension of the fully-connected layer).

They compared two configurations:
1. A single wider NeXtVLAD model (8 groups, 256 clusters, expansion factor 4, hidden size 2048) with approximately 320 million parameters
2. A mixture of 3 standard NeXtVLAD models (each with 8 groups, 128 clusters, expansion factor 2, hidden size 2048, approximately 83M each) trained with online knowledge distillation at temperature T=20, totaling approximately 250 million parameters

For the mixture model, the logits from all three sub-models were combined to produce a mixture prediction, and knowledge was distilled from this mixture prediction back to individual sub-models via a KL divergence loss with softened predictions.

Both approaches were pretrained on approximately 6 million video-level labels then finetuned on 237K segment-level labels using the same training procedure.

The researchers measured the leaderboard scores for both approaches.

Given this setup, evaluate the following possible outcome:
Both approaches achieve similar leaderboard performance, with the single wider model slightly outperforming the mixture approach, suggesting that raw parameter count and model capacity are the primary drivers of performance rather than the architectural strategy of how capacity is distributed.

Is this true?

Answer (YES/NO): NO